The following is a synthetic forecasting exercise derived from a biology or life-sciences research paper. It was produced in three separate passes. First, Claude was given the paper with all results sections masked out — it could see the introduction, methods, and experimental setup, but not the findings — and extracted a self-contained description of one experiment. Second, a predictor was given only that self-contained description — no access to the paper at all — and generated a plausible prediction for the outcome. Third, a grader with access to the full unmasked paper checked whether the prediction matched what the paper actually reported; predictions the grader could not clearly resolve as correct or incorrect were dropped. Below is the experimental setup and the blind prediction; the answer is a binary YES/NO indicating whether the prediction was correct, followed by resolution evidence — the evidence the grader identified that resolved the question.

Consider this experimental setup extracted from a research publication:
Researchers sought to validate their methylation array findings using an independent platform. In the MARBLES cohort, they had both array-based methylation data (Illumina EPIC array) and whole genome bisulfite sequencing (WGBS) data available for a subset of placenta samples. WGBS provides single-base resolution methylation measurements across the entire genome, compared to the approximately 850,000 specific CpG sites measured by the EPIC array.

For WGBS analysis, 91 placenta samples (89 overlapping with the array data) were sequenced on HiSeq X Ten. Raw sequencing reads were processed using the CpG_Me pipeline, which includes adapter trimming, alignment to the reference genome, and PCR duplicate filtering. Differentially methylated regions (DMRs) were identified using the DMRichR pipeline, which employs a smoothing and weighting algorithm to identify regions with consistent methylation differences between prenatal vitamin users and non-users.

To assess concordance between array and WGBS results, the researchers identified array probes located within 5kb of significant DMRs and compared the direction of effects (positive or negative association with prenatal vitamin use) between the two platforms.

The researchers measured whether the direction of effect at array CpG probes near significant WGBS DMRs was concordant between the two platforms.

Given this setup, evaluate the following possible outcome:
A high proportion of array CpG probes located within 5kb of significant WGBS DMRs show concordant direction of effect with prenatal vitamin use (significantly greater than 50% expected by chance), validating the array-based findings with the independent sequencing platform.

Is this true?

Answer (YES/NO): YES